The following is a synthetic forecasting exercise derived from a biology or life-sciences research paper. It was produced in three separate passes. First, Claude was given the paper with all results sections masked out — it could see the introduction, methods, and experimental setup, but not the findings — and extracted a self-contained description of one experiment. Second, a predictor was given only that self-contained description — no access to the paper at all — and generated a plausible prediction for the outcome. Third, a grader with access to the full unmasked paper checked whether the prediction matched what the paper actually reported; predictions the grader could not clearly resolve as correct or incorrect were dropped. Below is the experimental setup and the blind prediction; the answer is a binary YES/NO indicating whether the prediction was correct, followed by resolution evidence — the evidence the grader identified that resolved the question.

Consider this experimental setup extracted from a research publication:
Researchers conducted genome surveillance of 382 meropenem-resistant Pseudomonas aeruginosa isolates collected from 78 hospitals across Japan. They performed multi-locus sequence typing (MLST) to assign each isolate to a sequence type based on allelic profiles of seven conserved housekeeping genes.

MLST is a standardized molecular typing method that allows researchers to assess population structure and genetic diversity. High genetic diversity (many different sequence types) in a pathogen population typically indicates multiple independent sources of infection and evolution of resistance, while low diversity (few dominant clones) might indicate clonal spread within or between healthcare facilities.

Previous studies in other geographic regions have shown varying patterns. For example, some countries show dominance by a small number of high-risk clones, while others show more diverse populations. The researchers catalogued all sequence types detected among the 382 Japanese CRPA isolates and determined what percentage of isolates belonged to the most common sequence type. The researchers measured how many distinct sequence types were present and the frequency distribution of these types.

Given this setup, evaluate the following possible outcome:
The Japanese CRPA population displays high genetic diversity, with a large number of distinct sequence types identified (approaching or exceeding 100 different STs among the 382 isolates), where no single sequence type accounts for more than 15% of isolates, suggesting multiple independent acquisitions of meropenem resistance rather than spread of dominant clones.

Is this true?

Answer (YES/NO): YES